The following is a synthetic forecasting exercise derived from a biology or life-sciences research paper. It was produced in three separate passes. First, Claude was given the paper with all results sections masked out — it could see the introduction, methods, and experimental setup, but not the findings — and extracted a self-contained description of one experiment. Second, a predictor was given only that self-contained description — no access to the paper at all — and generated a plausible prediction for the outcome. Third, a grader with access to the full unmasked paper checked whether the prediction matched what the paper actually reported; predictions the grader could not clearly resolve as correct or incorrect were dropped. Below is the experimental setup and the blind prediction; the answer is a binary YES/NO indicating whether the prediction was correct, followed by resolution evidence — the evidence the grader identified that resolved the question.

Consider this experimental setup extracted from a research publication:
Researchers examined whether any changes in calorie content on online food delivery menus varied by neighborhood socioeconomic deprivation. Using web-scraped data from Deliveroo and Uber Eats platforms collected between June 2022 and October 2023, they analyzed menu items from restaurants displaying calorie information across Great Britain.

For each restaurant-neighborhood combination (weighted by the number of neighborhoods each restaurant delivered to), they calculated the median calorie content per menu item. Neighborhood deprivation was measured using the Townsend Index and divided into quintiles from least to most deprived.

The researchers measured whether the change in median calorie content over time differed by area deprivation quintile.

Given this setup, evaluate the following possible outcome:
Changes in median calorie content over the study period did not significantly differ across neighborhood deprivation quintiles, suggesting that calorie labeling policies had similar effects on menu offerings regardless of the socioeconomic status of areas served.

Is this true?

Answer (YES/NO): NO